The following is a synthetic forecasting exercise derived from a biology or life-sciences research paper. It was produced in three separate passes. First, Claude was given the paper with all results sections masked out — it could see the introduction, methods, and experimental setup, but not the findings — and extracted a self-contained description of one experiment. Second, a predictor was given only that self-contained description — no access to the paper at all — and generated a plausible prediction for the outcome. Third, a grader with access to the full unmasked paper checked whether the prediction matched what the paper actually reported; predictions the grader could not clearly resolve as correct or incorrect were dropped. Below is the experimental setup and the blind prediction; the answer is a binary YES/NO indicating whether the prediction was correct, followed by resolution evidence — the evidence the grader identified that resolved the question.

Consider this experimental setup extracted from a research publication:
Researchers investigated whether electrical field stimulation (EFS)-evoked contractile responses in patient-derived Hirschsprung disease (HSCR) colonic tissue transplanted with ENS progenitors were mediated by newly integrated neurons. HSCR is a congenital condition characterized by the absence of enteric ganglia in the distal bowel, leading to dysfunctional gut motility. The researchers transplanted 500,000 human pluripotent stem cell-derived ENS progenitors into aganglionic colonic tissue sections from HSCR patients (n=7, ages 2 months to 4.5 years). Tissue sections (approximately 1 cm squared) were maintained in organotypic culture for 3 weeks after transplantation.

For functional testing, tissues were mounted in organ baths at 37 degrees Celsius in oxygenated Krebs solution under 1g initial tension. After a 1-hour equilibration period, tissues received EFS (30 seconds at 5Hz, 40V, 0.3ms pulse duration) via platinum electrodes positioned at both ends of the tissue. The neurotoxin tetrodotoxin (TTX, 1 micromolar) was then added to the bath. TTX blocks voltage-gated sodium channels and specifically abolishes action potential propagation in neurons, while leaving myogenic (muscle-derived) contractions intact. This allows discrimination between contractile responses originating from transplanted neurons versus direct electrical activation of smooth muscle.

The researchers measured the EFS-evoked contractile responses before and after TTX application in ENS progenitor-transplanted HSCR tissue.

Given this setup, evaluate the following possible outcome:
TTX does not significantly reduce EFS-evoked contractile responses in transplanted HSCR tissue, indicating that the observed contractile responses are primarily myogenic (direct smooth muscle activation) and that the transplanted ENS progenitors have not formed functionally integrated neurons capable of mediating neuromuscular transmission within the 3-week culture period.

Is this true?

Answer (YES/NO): NO